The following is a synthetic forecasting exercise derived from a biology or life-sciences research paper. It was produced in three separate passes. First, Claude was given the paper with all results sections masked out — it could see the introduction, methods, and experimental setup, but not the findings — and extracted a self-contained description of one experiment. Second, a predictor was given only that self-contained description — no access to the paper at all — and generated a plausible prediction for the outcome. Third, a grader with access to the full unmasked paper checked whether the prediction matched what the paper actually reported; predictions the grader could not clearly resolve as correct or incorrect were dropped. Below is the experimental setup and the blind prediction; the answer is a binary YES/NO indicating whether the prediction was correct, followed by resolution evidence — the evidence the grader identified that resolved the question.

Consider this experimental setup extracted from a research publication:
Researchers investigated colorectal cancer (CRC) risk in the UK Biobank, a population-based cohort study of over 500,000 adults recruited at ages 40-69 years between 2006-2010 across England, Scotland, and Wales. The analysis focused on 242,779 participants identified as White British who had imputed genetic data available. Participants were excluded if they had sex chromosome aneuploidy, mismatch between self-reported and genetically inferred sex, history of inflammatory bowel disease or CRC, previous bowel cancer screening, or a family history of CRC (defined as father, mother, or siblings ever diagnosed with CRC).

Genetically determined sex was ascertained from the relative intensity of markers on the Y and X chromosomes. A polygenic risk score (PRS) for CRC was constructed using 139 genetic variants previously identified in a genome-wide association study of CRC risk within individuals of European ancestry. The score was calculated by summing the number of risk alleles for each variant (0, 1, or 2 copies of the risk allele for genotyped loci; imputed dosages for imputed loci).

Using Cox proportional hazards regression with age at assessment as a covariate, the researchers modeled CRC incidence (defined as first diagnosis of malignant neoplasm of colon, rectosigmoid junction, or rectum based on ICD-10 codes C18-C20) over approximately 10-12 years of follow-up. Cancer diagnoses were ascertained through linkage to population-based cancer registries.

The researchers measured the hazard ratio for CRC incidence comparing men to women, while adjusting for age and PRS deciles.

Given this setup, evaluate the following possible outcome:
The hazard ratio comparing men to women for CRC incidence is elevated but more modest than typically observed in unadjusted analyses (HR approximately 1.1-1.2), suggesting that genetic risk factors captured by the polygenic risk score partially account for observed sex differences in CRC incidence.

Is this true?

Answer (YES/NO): NO